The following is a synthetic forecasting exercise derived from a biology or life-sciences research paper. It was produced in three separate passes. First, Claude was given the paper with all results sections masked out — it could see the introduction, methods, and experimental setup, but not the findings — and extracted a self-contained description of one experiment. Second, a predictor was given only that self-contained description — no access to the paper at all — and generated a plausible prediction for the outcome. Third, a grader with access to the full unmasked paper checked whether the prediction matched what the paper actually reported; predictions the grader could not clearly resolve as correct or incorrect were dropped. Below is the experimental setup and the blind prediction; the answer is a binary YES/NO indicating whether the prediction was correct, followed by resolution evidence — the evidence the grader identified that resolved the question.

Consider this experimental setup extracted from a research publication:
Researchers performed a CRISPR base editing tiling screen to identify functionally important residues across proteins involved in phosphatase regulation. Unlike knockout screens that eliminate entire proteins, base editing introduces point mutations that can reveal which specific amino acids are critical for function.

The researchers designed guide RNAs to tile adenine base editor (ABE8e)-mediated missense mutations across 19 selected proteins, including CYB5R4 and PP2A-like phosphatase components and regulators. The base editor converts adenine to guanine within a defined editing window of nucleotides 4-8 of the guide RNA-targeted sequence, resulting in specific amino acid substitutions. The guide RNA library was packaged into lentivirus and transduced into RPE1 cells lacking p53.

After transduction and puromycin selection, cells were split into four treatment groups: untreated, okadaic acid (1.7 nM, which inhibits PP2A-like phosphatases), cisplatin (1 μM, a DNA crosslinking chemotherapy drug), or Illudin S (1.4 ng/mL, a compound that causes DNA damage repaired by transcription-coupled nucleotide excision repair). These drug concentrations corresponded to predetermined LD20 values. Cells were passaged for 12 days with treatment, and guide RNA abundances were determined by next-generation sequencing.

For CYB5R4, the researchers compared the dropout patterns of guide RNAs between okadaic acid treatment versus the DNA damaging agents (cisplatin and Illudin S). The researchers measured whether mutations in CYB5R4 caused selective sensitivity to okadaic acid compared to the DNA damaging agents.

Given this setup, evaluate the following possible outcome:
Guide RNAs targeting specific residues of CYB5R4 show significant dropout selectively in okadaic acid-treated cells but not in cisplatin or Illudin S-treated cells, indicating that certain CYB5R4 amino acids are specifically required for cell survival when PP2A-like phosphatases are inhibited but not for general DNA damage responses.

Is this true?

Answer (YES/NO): NO